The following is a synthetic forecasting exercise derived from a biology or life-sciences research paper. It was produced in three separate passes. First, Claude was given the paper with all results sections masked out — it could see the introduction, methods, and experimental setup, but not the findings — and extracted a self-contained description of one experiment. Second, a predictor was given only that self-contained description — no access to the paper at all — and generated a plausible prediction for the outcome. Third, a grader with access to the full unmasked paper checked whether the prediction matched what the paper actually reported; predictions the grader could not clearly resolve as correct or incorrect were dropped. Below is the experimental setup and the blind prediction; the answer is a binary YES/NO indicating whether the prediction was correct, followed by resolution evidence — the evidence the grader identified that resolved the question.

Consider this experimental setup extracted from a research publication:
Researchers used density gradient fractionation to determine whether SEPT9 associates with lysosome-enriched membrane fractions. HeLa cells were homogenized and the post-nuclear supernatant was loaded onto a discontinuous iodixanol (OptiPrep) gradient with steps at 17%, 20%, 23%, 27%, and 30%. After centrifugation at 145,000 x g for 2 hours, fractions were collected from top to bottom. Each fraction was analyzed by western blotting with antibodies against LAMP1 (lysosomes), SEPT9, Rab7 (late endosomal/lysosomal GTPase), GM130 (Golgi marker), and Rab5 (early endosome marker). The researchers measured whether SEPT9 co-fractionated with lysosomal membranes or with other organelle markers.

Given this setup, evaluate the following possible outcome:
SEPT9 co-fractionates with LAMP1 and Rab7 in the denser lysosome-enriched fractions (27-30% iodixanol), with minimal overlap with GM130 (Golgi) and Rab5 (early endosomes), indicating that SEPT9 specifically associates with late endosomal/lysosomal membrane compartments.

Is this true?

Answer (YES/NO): NO